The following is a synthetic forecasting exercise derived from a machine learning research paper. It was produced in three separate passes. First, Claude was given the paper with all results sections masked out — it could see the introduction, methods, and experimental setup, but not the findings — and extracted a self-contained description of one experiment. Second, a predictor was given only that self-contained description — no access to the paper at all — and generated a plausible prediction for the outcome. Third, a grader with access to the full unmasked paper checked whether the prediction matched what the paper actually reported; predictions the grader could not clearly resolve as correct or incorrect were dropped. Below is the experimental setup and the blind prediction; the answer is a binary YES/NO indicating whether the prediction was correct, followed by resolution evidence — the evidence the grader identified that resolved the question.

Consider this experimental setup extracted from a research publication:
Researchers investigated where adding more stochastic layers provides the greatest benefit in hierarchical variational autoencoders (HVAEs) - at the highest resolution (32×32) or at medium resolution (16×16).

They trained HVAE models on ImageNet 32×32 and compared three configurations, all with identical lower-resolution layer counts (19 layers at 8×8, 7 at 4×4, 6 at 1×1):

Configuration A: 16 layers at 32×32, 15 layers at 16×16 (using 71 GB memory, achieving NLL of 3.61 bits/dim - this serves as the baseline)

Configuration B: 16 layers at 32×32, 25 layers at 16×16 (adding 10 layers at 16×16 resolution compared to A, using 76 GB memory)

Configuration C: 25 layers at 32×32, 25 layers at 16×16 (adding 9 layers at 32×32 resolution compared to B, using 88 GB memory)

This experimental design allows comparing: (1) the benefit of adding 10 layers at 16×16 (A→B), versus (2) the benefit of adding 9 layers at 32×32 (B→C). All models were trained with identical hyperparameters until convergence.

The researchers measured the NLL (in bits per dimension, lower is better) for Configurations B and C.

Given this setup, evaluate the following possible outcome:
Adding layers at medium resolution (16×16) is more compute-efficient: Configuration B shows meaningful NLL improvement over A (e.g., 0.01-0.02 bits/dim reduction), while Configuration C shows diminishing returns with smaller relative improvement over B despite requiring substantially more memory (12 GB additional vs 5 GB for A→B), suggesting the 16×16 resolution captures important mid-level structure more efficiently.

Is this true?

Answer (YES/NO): YES